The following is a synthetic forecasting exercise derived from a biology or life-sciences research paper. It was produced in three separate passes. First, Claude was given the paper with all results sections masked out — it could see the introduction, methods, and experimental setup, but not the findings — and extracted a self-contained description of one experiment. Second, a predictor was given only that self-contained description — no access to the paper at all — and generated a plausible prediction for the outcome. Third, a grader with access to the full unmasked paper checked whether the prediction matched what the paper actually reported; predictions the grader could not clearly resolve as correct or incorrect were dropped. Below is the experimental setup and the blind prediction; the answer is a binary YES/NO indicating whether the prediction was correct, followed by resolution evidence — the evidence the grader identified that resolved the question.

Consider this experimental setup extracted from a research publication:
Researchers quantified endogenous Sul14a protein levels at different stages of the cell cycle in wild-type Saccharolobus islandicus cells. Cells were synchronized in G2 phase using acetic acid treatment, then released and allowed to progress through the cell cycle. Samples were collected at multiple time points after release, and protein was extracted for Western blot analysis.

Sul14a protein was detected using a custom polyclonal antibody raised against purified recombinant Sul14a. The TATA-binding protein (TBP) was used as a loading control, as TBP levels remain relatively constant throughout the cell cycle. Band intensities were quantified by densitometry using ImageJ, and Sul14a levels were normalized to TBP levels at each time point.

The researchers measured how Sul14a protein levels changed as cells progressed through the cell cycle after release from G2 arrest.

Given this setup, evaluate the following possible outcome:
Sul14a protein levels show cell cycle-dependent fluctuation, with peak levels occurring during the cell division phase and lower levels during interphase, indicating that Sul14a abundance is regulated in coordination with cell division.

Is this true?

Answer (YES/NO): NO